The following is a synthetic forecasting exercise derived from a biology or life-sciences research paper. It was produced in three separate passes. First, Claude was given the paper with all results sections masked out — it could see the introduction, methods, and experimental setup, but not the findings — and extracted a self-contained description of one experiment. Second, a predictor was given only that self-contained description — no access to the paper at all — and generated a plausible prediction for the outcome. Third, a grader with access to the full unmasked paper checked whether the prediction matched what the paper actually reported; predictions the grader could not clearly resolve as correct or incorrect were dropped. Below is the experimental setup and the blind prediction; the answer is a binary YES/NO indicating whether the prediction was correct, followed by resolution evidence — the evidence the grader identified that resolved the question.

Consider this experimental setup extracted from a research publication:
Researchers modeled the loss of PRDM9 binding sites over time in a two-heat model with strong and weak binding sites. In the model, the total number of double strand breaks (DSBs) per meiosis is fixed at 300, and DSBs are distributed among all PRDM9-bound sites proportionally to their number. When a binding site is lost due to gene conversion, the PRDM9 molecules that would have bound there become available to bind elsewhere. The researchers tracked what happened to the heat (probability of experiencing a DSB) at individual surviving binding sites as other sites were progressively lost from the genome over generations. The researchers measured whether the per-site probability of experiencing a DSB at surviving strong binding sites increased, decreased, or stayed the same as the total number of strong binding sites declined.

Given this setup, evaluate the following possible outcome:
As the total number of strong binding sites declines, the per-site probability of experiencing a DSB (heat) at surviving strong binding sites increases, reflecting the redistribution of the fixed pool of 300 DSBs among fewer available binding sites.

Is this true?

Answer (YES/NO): YES